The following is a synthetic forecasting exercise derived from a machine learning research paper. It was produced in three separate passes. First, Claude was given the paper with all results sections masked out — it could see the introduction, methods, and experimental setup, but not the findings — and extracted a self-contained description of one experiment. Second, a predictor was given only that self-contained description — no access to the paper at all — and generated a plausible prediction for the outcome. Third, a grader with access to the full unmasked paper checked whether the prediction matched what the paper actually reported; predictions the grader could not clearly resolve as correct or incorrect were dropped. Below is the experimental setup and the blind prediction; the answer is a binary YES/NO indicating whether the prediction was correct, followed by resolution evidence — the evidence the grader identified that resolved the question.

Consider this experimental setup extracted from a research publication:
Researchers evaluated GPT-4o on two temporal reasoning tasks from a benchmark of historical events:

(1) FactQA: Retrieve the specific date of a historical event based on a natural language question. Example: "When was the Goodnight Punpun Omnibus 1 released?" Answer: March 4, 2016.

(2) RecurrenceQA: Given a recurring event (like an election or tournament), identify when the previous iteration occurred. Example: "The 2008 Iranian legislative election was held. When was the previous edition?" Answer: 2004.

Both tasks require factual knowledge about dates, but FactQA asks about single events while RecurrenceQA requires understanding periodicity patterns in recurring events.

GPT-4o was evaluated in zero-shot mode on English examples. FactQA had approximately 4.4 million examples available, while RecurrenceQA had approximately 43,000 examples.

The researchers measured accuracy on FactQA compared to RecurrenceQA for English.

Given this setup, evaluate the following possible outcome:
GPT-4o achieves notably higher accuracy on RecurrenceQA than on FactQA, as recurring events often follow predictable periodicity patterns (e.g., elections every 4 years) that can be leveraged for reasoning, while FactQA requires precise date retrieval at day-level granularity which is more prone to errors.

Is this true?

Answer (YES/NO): YES